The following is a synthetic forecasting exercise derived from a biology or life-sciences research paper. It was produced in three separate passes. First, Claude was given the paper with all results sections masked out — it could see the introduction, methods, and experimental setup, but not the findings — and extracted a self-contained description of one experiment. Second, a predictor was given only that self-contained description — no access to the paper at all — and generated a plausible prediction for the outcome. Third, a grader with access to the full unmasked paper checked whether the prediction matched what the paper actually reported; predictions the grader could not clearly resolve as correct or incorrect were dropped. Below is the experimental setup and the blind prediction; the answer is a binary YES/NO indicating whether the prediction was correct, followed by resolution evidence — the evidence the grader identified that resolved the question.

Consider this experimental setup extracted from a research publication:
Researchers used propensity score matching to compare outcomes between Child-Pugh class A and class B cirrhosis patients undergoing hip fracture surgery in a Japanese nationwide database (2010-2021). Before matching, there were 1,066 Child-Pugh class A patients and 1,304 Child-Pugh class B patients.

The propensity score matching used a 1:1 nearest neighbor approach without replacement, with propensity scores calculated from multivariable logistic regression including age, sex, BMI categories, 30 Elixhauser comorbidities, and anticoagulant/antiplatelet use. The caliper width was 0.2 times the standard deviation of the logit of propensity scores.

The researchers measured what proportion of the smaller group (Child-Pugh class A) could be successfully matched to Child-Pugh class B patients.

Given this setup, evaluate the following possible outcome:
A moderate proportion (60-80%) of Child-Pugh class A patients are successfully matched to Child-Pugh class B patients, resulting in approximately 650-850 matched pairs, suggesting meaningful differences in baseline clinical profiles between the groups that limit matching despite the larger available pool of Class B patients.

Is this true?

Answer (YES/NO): NO